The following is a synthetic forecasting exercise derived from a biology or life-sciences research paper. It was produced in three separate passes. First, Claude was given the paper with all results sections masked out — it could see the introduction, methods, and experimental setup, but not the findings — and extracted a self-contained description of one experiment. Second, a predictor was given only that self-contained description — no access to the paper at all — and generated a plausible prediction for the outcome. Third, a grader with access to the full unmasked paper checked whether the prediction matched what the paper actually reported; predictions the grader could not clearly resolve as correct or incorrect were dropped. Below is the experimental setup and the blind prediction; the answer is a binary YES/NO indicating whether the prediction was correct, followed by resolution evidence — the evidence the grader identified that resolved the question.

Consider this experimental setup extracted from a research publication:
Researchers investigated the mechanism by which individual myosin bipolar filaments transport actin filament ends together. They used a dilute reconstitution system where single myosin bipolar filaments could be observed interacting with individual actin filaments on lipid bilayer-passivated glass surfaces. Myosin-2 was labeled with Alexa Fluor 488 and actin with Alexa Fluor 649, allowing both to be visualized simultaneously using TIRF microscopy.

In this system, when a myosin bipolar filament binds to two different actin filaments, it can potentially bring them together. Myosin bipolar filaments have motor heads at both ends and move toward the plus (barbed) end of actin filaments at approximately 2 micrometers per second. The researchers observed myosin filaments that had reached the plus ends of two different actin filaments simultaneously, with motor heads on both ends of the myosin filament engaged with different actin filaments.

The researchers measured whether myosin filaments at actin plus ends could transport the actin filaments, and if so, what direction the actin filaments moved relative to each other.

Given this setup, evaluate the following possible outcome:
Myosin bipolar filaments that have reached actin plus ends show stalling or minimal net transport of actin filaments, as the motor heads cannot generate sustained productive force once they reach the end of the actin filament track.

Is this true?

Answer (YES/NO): NO